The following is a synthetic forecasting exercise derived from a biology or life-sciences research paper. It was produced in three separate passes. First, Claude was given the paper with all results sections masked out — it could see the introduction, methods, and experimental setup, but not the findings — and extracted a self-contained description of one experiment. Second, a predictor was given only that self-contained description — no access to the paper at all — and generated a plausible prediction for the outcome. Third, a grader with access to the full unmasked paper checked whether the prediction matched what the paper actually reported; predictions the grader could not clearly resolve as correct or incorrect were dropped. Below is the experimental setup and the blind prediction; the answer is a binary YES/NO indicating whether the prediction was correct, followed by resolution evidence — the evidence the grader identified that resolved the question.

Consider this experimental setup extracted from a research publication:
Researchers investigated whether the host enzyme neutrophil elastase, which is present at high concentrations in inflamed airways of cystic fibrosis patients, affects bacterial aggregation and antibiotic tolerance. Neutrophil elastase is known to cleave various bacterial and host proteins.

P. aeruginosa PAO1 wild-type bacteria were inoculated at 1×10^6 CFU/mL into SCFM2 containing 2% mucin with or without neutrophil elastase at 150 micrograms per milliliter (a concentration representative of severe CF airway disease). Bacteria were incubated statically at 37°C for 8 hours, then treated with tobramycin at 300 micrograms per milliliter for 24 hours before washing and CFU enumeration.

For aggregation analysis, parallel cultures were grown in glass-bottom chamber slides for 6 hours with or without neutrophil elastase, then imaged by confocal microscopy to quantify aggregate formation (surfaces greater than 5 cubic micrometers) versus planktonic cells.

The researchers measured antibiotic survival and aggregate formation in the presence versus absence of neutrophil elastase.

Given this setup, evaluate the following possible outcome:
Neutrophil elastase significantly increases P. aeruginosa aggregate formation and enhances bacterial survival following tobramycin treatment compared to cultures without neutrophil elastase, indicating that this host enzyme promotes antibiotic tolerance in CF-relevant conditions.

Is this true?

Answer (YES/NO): NO